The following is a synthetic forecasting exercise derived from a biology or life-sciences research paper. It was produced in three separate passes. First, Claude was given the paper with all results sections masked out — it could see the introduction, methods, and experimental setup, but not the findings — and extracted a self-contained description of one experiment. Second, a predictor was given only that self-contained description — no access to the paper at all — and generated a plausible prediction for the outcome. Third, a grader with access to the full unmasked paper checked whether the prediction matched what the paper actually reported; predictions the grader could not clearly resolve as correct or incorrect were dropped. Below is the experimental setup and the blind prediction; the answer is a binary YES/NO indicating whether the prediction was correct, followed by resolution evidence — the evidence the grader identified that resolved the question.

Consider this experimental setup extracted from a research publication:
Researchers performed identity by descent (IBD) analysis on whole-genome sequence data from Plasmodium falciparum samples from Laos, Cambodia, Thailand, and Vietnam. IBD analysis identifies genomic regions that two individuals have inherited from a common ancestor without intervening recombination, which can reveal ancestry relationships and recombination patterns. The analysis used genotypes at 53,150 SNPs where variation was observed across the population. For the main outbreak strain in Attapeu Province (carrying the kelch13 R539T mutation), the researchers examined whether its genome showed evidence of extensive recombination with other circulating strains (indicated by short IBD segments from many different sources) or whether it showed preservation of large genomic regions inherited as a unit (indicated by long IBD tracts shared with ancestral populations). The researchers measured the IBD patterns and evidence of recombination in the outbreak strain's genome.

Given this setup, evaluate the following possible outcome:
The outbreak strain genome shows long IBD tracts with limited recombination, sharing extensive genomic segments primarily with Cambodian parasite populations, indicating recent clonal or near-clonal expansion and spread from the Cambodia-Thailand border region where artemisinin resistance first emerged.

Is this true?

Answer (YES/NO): YES